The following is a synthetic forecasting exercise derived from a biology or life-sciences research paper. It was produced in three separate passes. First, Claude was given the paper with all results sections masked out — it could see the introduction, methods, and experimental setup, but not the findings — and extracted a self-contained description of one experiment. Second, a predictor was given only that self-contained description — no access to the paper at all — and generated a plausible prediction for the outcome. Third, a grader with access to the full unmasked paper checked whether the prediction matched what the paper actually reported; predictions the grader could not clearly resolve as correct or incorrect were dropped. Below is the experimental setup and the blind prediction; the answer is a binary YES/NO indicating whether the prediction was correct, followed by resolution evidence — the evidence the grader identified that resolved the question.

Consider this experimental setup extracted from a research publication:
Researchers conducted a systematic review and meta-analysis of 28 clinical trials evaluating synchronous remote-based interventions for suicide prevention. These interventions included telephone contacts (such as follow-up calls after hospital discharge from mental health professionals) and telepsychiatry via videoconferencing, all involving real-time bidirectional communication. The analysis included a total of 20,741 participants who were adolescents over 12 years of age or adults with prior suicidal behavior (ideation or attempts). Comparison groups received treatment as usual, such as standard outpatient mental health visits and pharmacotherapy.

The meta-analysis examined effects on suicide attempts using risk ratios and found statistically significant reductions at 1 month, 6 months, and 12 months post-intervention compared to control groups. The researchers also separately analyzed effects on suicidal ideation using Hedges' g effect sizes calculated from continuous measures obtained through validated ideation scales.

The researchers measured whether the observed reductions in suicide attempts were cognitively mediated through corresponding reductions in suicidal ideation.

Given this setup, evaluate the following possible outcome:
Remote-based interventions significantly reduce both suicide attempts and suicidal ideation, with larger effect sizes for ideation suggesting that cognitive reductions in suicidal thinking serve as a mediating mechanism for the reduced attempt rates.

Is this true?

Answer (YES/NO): NO